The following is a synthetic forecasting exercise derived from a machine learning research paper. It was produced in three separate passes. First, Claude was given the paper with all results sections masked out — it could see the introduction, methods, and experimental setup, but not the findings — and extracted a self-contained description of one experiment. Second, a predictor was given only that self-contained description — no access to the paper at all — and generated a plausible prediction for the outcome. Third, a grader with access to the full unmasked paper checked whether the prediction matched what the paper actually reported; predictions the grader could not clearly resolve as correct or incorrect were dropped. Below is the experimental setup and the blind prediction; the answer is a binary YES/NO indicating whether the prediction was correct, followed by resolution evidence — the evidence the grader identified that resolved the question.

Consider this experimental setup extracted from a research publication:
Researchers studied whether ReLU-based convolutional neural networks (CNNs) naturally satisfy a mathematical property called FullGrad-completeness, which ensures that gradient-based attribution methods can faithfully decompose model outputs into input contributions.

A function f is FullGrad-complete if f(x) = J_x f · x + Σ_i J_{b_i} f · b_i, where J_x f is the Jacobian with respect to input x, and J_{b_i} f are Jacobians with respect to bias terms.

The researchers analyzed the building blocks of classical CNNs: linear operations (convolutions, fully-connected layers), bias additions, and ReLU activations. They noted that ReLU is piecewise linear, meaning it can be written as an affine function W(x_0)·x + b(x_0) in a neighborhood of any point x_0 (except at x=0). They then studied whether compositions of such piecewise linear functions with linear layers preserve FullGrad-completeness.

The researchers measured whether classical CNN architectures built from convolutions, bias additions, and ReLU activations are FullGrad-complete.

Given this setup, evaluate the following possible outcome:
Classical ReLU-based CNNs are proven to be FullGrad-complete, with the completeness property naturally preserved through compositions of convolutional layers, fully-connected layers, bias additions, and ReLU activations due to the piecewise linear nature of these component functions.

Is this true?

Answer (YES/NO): YES